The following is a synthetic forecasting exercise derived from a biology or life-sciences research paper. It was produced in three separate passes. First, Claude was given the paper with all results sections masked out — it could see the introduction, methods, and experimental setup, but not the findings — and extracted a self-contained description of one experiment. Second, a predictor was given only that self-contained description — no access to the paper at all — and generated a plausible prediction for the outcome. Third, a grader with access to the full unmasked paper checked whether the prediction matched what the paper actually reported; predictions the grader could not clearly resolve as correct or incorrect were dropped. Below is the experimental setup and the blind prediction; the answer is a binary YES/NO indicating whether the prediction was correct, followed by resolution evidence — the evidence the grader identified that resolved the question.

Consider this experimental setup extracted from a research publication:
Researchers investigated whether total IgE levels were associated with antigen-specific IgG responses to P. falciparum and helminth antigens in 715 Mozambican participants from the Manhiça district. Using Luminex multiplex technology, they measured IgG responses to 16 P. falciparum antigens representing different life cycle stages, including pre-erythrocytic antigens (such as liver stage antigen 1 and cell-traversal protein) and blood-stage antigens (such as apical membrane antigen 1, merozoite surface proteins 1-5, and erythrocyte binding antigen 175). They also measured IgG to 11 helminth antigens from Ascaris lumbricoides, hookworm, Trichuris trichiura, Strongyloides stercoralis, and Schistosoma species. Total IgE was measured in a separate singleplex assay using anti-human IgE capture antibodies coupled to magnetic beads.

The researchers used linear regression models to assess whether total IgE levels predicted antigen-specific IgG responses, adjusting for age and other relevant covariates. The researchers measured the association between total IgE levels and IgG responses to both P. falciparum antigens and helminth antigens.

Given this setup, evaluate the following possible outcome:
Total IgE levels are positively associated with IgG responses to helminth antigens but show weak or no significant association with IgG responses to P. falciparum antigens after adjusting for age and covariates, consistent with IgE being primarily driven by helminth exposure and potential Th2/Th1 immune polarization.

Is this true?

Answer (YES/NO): NO